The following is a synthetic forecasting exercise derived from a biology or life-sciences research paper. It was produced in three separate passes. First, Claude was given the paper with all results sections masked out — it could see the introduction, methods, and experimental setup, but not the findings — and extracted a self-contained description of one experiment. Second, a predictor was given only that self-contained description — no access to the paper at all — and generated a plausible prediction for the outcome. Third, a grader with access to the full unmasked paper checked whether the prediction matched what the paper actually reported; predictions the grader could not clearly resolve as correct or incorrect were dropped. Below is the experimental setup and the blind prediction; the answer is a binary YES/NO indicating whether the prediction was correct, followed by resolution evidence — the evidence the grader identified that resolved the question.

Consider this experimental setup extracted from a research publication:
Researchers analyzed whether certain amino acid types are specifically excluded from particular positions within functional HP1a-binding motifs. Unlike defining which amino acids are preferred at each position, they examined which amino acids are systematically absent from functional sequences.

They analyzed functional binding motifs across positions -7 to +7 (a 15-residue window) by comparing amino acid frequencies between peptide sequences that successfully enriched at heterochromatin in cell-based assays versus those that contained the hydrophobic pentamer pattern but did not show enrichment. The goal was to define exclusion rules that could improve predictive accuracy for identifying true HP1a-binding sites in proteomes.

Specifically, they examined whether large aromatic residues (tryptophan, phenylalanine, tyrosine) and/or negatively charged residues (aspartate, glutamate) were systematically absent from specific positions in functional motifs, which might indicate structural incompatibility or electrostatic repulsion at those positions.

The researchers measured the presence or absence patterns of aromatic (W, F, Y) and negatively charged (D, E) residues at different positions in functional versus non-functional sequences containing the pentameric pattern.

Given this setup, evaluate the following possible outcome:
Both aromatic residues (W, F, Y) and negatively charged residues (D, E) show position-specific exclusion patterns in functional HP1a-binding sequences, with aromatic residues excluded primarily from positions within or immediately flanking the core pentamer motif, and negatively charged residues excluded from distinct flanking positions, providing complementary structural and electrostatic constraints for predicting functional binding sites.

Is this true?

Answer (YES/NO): NO